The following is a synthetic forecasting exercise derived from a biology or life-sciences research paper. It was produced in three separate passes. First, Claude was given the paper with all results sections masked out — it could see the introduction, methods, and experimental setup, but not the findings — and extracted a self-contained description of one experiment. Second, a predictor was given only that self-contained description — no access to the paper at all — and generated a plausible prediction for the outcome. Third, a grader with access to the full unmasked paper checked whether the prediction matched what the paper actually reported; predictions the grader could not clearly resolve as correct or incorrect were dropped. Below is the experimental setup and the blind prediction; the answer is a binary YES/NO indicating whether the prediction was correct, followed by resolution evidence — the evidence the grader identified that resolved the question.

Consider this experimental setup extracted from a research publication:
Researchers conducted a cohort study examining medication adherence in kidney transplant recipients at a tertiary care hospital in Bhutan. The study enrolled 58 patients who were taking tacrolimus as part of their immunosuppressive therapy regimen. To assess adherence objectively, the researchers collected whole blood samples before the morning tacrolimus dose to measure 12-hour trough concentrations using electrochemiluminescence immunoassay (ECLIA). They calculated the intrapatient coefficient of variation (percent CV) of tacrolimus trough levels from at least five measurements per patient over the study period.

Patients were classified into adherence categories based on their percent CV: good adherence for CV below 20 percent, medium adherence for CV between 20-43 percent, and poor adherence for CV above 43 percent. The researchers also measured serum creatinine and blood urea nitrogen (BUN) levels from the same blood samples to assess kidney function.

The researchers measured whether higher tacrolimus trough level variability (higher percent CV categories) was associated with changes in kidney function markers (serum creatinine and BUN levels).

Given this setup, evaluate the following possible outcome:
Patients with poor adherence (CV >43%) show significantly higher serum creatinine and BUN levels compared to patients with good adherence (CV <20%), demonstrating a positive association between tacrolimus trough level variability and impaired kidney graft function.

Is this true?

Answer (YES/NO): YES